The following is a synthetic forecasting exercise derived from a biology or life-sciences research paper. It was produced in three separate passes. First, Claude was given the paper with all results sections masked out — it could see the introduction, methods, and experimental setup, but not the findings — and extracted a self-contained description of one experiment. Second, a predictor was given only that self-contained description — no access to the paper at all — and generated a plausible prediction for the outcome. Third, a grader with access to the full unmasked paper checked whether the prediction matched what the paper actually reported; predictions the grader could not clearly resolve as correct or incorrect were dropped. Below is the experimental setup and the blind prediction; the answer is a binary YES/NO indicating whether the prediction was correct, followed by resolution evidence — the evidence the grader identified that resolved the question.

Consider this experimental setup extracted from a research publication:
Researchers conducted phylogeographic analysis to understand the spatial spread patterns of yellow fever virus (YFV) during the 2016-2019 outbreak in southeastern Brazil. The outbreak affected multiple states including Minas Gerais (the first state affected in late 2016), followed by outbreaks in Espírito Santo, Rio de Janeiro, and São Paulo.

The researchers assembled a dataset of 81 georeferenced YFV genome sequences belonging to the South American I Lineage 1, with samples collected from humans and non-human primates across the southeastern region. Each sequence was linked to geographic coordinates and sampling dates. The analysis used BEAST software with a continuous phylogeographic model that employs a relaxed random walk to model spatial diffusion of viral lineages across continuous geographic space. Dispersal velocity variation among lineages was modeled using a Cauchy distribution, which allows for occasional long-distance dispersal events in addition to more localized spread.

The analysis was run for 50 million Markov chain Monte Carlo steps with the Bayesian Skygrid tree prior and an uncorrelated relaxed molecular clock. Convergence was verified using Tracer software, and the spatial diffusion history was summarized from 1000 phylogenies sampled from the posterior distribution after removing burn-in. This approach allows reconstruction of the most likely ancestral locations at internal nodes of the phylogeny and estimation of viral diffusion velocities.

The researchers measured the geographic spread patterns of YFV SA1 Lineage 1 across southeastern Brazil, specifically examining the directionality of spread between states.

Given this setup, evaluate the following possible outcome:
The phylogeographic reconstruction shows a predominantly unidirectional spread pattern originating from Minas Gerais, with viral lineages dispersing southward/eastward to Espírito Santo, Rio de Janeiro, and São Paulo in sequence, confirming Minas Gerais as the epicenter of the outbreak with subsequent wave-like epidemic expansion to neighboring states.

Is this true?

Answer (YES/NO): NO